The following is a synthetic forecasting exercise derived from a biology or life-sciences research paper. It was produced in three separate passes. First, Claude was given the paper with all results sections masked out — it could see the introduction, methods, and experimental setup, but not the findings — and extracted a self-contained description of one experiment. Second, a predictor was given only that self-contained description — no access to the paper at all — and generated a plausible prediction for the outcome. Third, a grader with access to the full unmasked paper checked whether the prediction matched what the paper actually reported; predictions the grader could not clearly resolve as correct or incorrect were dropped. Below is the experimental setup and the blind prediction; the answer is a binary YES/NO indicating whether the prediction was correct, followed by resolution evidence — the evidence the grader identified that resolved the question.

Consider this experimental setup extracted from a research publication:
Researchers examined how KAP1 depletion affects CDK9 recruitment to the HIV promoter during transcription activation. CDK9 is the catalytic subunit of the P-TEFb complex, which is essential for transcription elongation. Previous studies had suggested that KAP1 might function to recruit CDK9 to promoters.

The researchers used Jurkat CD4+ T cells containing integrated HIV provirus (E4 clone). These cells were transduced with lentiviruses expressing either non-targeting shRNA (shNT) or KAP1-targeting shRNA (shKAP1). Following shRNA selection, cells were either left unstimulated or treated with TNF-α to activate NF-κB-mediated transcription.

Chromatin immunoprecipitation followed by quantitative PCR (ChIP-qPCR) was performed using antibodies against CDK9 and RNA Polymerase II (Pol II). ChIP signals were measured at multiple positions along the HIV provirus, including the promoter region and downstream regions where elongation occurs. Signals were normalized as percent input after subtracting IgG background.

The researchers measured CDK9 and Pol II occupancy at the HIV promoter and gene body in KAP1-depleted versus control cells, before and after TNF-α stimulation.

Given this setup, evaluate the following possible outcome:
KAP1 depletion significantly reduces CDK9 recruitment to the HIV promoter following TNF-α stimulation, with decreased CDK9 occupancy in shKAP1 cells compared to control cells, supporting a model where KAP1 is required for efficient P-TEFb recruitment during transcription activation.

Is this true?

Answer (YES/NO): YES